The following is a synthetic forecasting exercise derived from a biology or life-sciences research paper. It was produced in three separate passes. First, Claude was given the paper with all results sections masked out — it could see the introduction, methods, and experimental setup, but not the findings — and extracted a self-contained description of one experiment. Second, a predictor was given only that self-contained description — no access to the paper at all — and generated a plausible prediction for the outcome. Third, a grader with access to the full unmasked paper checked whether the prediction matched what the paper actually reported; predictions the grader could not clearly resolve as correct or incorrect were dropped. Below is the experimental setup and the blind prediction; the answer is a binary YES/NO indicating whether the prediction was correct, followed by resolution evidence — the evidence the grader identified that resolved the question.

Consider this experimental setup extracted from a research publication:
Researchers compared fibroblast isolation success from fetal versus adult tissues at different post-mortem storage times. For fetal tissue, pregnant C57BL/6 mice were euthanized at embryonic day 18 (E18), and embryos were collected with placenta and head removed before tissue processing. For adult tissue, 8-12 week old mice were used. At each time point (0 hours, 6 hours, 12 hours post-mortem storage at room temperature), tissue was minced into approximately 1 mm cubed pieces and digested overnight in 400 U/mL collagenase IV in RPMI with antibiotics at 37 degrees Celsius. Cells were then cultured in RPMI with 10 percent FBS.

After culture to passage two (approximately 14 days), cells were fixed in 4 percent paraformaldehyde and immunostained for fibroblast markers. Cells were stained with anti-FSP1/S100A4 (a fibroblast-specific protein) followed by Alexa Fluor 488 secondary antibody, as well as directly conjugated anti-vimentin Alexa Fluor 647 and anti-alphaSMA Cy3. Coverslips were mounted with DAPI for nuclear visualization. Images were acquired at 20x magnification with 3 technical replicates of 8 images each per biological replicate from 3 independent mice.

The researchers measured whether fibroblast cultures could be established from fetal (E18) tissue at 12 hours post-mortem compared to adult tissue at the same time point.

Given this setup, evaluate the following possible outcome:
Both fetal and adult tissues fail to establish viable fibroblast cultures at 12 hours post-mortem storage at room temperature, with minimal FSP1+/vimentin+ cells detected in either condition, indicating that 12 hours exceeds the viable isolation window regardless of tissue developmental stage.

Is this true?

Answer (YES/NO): NO